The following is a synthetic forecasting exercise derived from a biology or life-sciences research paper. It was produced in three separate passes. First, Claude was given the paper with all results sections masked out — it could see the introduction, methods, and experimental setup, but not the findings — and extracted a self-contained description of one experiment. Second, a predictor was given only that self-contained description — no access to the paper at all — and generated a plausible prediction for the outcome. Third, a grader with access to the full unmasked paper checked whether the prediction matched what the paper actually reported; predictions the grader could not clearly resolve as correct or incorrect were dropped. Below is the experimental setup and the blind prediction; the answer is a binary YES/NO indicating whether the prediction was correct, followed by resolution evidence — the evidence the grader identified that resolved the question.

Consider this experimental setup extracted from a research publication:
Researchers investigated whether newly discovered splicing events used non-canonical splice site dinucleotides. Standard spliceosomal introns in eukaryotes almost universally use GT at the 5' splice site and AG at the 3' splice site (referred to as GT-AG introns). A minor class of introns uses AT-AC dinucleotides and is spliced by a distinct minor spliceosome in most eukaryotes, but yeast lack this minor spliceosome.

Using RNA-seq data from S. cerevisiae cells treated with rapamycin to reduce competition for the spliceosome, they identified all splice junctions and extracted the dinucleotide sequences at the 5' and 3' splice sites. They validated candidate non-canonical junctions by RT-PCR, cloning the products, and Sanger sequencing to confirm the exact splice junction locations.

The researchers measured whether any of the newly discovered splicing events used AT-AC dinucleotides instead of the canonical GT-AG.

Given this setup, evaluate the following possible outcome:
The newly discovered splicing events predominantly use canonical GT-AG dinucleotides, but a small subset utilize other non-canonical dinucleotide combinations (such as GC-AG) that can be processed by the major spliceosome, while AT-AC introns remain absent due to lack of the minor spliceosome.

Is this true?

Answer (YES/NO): NO